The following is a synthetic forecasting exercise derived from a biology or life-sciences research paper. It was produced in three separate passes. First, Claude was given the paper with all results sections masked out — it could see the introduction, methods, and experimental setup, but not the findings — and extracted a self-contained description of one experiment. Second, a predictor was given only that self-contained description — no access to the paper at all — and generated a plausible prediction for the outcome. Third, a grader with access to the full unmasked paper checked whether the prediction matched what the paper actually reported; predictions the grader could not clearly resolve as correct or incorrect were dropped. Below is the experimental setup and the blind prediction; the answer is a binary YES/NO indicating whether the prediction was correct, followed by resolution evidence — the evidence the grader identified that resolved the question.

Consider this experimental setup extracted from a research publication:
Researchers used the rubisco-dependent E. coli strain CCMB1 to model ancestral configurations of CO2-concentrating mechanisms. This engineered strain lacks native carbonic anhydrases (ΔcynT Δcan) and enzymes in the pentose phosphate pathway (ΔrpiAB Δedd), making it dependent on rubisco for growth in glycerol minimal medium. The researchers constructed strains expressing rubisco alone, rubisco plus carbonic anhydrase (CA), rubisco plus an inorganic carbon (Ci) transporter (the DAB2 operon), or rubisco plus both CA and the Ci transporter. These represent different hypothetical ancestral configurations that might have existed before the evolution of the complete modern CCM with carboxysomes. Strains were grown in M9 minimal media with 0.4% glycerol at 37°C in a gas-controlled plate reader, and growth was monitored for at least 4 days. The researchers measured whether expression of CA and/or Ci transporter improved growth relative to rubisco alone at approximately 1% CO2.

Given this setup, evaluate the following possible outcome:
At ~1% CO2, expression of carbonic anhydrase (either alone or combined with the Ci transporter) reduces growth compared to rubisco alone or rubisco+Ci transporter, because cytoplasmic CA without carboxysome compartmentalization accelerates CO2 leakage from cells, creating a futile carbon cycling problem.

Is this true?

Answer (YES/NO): NO